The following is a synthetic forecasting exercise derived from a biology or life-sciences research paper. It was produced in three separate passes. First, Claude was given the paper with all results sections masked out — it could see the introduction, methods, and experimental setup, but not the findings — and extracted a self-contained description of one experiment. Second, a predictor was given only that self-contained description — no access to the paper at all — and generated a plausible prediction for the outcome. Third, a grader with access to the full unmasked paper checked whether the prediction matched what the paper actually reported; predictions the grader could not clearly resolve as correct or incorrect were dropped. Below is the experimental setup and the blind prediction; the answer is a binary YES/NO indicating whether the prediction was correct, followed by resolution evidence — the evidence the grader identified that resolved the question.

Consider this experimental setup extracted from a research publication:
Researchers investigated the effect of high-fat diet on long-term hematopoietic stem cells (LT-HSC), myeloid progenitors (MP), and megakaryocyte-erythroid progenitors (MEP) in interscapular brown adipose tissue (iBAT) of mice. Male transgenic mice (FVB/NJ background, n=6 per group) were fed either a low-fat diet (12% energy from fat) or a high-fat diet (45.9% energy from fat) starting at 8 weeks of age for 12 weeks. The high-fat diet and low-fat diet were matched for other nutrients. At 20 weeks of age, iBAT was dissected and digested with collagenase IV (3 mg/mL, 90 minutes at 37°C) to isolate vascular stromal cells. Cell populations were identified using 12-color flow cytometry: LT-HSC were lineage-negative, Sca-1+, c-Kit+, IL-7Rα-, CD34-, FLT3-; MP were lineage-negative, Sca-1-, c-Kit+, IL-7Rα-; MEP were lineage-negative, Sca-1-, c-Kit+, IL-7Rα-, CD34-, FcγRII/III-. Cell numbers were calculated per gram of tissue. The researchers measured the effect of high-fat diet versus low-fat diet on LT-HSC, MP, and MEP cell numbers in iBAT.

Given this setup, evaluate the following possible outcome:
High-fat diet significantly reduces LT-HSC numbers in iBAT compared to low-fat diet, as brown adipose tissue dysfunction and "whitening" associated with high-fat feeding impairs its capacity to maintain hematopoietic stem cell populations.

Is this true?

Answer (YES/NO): YES